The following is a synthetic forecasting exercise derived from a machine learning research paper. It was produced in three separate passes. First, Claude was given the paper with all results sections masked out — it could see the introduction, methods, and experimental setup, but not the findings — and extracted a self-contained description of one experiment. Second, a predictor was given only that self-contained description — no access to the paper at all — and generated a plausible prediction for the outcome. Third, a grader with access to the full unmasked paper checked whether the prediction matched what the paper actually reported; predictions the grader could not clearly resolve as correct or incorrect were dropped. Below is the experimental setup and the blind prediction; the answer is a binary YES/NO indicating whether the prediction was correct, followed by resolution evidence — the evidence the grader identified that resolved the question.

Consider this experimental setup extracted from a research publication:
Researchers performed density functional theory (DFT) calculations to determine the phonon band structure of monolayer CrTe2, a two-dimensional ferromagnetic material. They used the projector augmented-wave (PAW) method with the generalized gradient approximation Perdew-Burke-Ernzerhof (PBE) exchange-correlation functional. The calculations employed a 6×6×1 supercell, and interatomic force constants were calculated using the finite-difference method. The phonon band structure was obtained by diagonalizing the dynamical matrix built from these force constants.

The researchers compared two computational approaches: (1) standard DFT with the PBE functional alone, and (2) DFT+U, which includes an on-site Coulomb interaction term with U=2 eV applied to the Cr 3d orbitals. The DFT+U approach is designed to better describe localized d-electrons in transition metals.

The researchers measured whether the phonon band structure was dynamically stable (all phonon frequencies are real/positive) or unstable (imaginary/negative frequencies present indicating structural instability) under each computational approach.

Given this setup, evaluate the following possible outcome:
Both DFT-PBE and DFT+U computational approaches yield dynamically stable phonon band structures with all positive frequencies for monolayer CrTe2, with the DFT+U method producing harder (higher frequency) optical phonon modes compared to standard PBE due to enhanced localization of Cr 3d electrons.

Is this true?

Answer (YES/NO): NO